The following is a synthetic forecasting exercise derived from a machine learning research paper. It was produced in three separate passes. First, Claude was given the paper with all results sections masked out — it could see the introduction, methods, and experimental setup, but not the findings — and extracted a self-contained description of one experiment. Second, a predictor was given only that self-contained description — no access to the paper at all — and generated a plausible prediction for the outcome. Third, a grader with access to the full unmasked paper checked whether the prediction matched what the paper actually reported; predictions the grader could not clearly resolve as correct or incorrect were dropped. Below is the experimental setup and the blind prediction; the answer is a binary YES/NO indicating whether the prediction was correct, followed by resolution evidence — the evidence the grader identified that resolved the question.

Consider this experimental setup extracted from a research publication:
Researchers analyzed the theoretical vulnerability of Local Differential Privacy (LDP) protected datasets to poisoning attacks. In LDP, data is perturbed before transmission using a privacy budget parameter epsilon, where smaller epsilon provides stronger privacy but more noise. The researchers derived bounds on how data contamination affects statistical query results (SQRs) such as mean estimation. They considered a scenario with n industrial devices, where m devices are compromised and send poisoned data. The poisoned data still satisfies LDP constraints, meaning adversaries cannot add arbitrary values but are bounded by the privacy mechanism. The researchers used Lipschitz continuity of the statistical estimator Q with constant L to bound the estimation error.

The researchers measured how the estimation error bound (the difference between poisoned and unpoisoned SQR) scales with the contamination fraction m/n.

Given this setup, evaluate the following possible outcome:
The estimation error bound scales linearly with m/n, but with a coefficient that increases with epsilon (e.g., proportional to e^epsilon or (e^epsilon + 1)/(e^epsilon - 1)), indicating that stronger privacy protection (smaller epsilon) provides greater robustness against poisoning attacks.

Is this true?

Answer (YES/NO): YES